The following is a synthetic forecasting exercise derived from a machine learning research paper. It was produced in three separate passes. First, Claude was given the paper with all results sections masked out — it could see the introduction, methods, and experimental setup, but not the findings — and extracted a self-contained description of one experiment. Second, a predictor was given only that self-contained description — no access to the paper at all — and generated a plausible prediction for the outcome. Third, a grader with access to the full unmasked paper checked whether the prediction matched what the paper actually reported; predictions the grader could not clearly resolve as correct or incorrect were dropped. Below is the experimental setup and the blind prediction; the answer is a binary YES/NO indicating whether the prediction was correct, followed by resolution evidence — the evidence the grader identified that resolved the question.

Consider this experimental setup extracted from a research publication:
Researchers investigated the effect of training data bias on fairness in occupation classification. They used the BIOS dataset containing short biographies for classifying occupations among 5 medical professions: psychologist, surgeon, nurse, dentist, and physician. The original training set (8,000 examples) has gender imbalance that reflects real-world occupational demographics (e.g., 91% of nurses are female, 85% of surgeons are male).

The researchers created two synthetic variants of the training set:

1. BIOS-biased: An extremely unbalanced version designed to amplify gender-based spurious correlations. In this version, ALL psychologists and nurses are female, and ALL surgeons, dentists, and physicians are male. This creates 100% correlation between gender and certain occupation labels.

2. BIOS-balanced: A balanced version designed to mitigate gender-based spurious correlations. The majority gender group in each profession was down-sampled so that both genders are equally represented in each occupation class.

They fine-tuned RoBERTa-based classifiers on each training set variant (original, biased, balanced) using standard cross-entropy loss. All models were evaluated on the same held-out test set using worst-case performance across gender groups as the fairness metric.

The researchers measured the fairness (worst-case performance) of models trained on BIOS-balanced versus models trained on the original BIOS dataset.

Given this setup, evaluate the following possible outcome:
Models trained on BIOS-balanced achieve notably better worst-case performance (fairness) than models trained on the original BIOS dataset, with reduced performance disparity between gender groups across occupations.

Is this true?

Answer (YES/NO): NO